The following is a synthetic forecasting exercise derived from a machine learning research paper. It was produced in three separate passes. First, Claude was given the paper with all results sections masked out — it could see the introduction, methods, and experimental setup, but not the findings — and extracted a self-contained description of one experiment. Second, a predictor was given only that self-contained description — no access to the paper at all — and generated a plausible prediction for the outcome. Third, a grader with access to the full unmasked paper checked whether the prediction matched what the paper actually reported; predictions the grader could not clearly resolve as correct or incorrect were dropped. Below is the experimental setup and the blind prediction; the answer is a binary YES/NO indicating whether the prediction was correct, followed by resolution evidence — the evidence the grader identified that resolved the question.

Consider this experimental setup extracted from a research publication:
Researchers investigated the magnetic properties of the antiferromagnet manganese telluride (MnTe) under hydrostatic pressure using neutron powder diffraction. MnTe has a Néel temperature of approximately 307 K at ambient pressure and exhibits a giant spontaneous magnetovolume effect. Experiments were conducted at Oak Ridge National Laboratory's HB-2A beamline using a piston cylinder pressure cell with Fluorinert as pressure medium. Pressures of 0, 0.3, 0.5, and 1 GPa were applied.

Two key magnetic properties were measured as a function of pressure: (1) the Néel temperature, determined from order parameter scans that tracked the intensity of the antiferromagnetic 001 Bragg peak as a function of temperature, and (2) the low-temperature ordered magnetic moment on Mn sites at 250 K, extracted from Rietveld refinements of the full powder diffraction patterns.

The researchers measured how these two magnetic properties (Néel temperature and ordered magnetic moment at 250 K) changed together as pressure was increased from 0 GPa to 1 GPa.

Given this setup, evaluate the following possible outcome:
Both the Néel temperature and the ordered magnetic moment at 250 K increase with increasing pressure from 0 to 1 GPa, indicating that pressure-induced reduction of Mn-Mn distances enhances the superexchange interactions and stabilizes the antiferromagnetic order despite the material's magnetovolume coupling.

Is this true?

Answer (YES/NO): NO